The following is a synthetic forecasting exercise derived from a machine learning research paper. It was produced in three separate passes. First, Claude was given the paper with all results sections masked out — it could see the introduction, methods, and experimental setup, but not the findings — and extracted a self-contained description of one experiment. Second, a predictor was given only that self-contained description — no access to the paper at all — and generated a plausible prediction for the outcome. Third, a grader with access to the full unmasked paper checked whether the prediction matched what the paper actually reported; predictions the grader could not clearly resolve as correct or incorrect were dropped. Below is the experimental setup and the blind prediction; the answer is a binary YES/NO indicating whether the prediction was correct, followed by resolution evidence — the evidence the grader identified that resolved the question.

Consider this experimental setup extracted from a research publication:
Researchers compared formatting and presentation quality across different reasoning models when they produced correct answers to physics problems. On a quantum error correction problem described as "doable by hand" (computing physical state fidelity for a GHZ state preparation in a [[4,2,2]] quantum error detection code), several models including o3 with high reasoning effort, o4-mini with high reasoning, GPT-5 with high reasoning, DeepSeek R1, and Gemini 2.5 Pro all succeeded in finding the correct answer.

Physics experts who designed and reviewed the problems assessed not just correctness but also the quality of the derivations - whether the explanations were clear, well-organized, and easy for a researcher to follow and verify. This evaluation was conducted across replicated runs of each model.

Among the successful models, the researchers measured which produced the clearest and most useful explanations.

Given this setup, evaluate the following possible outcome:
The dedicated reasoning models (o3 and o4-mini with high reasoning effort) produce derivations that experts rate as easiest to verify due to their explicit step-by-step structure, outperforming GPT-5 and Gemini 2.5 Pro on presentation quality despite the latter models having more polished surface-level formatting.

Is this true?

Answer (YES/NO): NO